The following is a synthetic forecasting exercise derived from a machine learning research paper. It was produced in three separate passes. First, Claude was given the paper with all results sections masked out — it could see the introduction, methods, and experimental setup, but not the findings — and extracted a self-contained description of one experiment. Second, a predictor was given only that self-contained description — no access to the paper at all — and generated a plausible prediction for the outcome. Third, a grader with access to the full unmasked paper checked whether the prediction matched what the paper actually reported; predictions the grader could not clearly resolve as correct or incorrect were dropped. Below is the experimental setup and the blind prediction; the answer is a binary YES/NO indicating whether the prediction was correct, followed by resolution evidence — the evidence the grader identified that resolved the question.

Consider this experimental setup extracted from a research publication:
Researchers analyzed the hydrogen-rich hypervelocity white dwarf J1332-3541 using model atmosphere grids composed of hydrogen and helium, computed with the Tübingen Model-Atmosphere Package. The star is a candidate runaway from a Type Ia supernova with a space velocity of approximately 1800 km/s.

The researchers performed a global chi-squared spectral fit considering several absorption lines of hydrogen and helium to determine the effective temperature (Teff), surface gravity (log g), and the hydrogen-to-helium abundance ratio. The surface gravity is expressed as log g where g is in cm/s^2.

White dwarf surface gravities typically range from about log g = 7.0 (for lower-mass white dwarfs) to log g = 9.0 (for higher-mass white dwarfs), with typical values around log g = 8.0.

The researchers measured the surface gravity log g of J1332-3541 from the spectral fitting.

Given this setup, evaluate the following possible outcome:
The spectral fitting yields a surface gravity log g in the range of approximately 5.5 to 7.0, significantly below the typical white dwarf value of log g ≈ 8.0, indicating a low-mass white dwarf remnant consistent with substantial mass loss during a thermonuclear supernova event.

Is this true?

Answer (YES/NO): NO